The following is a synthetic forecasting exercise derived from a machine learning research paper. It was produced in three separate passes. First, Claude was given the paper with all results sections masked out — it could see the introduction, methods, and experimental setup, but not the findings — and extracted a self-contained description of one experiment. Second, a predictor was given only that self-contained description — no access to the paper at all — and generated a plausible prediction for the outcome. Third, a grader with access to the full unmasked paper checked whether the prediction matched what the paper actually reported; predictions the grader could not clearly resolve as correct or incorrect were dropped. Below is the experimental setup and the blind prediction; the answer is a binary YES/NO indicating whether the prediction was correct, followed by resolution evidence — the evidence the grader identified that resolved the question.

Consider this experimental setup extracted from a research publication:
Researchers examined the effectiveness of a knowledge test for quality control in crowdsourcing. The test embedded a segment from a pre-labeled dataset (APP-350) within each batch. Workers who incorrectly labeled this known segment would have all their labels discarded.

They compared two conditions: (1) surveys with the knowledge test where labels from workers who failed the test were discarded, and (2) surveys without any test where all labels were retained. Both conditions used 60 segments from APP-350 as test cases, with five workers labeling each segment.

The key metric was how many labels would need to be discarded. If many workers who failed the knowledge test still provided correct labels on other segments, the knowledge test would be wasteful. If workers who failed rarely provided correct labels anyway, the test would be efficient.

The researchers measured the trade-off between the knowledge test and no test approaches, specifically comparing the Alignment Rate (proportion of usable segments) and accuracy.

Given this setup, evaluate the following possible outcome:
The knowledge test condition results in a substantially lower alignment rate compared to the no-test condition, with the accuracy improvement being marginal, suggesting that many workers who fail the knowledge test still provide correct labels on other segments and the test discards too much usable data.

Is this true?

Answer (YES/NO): YES